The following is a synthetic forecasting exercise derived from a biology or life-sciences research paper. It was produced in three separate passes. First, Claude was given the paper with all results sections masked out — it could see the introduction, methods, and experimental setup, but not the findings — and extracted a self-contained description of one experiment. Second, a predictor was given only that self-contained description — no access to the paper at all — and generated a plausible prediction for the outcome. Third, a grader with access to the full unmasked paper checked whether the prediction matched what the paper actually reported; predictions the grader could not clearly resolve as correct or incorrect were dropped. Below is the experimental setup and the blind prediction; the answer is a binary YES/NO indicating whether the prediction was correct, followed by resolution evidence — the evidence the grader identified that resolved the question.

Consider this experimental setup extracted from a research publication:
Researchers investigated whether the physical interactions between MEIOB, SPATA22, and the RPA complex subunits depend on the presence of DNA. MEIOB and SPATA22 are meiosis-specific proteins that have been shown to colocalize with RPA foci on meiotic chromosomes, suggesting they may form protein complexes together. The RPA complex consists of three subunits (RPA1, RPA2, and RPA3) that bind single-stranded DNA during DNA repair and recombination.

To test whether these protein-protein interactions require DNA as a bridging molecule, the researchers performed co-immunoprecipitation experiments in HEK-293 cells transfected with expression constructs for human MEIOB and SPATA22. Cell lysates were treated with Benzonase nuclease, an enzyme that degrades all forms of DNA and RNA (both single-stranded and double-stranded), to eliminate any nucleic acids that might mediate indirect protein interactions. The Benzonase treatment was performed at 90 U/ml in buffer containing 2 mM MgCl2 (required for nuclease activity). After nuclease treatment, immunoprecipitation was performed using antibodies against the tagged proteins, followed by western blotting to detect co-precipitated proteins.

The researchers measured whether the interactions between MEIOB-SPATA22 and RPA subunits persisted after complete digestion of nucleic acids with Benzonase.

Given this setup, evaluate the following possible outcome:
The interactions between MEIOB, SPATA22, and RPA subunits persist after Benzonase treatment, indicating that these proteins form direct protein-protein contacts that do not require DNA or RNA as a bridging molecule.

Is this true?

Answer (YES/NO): YES